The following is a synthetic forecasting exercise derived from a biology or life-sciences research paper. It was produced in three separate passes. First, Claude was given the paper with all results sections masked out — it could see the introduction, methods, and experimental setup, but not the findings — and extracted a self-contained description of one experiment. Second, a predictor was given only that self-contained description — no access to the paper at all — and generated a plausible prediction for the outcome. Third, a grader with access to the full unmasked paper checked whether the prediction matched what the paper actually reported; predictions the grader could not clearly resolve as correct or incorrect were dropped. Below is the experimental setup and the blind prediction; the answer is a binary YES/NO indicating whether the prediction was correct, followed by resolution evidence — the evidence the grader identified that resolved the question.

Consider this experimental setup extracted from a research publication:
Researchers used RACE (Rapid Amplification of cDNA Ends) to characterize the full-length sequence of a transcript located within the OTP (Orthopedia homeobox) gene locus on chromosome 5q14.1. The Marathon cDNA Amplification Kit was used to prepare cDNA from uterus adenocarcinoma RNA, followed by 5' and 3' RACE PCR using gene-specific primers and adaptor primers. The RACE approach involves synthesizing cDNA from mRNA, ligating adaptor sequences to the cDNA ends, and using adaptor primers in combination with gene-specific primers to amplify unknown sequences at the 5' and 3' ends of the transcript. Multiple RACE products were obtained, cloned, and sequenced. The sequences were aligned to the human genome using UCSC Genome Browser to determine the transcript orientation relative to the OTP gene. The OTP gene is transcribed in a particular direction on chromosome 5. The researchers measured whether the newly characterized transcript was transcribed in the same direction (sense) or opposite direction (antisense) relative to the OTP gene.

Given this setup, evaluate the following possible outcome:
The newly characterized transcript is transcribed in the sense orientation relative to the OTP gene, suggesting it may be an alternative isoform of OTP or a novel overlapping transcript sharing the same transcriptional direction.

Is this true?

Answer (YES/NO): NO